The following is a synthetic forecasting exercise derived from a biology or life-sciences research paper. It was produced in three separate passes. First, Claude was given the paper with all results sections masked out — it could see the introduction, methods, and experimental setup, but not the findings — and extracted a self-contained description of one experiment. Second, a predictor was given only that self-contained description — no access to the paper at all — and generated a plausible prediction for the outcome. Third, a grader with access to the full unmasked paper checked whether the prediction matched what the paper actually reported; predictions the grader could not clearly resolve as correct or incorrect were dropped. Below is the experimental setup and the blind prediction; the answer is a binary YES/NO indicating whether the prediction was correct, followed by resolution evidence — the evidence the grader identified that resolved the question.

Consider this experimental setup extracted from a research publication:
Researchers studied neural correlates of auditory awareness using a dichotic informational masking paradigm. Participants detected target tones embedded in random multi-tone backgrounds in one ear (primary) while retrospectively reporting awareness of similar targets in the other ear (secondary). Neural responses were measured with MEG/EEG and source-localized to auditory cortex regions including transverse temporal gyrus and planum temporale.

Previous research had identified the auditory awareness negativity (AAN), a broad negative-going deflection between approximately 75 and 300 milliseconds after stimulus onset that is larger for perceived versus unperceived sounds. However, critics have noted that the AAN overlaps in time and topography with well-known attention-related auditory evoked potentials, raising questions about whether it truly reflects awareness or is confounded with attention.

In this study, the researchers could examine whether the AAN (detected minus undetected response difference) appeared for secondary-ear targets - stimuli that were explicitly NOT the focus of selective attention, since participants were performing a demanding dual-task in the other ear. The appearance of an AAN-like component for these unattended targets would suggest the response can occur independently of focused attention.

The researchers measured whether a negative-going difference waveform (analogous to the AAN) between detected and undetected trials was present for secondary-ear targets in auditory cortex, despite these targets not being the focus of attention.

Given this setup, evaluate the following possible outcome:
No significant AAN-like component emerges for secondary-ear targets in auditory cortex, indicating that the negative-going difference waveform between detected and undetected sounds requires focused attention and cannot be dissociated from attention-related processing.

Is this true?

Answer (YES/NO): NO